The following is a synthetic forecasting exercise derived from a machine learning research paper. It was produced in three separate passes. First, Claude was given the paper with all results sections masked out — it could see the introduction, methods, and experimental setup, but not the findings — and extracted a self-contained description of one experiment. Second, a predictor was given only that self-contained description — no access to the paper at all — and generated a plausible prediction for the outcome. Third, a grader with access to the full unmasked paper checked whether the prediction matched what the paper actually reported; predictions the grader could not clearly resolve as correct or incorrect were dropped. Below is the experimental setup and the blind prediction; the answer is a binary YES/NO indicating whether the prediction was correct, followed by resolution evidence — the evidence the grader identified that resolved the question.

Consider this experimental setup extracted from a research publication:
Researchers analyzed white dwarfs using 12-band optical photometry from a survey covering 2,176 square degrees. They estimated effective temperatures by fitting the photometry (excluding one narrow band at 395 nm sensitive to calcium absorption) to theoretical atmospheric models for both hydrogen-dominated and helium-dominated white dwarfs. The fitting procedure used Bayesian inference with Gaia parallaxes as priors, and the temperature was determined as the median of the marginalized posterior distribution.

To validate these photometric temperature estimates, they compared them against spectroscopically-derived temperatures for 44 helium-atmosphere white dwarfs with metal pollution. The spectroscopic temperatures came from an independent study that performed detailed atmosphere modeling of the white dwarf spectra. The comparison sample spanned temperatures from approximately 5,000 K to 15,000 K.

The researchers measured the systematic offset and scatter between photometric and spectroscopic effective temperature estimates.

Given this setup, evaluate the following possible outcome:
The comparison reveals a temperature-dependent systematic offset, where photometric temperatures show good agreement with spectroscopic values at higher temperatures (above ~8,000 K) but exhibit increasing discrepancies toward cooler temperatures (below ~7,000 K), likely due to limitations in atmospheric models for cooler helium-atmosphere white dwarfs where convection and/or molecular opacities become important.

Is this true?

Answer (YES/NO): NO